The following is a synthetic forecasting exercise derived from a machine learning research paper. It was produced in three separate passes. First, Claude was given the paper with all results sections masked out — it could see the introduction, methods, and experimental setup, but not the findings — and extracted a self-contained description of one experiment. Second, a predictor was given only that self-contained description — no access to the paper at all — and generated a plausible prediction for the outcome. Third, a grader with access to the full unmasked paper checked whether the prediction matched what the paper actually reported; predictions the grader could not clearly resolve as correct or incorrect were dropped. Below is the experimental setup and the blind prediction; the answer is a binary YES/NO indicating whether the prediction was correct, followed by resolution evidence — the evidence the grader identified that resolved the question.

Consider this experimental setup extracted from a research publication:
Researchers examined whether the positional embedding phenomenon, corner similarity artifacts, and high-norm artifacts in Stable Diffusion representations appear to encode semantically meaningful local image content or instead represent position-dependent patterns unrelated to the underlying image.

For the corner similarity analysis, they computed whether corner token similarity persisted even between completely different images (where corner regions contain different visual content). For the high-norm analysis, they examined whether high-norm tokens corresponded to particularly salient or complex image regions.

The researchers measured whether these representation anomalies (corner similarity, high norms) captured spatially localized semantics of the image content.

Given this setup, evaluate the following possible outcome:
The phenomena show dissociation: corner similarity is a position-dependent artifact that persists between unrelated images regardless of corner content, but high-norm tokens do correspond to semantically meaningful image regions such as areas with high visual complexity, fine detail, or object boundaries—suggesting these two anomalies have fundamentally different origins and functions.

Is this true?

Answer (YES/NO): NO